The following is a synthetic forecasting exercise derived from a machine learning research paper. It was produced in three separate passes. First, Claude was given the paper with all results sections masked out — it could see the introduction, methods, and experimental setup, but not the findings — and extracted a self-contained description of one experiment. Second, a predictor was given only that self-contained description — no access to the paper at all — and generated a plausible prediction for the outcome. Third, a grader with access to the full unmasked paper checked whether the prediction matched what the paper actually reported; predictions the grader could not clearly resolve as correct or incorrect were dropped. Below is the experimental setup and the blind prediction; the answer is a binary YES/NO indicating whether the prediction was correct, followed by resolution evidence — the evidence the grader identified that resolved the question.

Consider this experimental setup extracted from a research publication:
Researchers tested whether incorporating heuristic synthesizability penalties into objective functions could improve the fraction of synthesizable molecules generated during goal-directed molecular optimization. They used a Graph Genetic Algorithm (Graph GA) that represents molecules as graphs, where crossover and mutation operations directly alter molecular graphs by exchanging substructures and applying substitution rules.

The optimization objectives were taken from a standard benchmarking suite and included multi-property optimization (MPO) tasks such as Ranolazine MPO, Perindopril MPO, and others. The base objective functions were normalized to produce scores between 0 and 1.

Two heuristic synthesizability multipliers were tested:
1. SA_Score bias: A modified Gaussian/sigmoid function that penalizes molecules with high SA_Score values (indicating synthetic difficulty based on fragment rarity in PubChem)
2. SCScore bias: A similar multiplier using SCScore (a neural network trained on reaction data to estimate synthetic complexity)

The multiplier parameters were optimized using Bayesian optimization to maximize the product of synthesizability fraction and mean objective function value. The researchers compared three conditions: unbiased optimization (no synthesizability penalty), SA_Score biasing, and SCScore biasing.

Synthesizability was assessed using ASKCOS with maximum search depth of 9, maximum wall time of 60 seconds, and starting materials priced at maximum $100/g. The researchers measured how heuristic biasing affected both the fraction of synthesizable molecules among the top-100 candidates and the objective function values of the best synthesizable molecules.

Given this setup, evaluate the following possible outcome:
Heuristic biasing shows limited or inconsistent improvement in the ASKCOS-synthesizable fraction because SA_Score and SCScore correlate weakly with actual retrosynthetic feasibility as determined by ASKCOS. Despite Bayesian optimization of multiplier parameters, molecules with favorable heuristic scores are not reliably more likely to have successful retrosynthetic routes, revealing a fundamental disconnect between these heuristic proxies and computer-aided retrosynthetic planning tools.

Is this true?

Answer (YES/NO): NO